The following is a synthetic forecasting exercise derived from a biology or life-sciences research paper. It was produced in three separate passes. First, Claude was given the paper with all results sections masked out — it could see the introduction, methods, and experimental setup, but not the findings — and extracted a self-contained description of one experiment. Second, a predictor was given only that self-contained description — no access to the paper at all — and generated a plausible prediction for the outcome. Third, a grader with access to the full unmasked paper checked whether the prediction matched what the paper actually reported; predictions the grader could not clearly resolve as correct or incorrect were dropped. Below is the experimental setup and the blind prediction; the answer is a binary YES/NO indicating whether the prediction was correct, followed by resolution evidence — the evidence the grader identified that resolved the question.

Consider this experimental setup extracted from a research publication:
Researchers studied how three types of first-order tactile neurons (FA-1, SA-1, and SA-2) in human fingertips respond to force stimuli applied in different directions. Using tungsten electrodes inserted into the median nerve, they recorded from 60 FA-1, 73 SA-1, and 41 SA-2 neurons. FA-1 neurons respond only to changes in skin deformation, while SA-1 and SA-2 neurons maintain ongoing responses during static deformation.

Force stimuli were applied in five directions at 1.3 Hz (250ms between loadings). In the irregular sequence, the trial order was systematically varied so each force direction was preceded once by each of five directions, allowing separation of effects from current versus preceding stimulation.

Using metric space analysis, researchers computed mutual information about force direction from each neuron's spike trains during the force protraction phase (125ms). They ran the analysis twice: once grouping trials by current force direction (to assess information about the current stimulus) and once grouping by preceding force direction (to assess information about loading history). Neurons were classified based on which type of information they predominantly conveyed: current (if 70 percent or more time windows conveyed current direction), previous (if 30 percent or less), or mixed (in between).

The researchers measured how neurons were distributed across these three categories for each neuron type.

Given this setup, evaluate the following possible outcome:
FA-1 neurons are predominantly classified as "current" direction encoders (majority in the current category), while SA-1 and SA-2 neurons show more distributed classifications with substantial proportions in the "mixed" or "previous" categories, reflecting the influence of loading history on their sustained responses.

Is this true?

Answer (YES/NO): NO